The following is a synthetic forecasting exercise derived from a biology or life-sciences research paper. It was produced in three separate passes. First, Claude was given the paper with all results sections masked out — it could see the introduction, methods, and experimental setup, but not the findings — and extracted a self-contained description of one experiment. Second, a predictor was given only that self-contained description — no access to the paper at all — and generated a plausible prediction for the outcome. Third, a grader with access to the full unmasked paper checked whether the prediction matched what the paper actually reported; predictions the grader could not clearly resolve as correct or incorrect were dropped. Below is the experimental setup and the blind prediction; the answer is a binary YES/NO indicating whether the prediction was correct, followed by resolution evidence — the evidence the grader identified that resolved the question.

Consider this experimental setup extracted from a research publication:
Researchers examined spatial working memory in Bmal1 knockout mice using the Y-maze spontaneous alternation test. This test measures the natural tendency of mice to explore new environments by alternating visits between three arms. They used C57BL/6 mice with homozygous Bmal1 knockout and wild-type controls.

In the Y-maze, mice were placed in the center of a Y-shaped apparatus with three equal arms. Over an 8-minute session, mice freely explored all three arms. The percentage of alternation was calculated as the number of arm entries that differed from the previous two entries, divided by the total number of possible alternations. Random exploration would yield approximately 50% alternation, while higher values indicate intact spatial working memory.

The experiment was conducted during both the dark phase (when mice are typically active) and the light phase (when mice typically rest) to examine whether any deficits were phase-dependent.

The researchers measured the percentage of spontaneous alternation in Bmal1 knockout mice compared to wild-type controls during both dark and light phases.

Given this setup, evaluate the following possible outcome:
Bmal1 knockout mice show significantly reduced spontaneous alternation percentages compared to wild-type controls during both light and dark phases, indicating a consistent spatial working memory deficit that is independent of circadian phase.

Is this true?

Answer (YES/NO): NO